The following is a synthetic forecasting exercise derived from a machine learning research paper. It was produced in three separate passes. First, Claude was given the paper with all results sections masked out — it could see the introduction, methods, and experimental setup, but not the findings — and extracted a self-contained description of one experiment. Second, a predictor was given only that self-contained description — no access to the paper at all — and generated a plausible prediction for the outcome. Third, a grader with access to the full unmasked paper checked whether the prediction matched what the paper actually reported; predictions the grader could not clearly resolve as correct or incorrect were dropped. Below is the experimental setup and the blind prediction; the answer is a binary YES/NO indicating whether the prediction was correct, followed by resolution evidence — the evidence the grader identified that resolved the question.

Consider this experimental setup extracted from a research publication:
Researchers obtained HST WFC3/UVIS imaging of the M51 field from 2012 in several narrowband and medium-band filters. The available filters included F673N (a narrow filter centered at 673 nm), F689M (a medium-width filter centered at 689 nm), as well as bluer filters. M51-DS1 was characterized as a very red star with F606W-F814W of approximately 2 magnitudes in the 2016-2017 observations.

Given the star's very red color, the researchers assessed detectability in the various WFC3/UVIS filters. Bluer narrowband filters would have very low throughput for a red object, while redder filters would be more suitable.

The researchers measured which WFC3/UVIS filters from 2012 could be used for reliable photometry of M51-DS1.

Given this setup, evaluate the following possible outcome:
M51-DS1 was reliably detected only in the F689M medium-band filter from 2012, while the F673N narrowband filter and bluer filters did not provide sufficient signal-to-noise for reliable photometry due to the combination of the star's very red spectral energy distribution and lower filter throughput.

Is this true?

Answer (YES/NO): NO